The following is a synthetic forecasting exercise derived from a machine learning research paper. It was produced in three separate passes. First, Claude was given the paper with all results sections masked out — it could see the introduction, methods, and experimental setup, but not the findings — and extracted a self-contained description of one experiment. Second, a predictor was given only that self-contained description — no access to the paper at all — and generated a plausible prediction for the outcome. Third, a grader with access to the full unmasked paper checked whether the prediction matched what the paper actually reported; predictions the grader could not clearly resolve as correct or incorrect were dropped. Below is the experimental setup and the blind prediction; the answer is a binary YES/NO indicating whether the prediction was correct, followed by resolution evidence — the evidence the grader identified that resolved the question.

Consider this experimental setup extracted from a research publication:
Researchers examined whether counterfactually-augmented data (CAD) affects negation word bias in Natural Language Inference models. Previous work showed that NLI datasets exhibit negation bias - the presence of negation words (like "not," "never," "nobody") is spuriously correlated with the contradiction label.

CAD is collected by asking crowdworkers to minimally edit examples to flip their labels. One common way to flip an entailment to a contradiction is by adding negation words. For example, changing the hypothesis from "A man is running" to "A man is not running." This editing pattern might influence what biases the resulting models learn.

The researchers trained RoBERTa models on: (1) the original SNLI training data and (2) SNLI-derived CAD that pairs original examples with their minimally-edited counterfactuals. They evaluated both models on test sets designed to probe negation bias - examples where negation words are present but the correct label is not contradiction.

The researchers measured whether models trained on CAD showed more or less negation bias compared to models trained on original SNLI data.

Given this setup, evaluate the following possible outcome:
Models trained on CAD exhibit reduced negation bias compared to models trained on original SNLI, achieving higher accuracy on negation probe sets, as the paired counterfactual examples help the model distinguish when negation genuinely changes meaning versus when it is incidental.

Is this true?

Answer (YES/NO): NO